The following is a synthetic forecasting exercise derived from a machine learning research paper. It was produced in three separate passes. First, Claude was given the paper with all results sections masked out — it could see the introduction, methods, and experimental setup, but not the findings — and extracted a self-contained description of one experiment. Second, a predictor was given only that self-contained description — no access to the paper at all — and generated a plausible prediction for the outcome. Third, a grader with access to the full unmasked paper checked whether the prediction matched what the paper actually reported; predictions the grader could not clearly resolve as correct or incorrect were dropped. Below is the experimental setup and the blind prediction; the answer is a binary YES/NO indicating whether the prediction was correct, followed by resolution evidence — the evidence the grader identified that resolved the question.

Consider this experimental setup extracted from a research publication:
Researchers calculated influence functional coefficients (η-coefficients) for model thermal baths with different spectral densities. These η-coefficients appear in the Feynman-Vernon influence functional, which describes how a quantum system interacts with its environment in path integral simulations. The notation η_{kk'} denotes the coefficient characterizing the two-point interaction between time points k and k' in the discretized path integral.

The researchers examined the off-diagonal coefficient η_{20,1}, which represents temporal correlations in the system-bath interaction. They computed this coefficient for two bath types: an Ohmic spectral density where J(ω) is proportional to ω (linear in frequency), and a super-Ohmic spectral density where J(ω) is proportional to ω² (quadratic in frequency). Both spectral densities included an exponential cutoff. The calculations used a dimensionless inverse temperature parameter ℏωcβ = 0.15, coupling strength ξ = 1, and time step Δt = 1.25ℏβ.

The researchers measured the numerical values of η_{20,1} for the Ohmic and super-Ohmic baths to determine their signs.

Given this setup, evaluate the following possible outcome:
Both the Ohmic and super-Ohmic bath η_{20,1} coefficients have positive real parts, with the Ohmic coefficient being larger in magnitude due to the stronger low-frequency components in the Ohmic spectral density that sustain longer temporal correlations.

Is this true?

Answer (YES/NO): NO